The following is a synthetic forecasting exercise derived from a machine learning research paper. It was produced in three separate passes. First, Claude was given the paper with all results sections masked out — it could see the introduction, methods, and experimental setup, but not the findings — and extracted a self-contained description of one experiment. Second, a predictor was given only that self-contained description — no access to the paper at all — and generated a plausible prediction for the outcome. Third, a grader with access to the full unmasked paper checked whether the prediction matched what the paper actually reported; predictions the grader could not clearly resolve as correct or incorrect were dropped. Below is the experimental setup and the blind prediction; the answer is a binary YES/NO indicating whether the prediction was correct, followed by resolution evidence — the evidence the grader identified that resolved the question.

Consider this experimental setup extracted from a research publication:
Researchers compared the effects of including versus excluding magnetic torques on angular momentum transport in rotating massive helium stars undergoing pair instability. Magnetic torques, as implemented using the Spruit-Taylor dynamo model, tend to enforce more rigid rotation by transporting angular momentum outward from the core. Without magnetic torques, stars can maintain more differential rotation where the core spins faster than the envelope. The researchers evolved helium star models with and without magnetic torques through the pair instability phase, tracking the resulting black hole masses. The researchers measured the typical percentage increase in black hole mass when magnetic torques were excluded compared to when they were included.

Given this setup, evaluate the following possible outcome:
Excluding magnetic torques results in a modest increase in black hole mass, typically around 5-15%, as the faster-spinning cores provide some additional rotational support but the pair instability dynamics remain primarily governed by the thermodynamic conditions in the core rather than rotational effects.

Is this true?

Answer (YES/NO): YES